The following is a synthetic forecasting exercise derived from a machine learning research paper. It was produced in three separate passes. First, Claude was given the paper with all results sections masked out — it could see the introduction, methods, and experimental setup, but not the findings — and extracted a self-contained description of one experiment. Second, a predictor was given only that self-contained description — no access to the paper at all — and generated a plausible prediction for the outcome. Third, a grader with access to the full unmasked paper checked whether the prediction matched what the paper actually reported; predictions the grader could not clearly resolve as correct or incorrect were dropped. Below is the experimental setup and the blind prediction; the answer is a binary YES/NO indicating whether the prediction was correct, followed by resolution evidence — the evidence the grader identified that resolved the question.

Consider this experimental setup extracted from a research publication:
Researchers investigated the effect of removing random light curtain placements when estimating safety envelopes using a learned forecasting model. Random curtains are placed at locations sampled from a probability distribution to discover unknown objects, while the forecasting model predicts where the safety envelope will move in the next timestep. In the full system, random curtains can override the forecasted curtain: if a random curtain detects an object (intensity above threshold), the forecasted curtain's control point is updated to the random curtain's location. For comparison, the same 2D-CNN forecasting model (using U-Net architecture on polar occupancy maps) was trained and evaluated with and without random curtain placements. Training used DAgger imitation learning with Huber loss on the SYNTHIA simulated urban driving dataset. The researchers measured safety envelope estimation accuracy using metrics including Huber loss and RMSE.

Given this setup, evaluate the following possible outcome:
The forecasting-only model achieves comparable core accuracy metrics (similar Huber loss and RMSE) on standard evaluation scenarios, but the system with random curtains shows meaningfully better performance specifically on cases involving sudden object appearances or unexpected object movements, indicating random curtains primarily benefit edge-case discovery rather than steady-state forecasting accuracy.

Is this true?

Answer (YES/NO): NO